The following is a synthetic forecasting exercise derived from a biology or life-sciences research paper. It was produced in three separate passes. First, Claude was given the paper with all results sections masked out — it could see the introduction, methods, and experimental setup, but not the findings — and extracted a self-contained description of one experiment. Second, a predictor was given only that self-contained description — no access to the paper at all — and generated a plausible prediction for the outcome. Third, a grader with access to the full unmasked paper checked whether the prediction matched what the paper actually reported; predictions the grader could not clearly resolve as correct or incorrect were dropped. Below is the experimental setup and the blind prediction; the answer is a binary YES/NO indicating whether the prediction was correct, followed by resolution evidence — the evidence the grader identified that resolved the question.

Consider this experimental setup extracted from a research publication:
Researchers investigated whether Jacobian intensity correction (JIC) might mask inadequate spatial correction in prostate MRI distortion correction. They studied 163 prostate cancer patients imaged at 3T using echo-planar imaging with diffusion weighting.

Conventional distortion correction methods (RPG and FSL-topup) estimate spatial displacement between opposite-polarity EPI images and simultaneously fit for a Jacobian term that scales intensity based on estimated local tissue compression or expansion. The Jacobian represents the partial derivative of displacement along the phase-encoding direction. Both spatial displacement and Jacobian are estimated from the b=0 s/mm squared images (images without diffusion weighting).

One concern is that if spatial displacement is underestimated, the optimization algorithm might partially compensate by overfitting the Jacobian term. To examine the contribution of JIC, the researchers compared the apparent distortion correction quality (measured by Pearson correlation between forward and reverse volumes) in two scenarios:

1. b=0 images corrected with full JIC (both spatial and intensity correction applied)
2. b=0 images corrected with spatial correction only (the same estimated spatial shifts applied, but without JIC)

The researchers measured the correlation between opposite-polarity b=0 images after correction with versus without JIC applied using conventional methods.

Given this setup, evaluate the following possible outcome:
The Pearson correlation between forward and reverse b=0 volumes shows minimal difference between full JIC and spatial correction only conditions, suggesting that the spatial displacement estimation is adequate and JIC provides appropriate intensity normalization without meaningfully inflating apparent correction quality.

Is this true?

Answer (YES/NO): NO